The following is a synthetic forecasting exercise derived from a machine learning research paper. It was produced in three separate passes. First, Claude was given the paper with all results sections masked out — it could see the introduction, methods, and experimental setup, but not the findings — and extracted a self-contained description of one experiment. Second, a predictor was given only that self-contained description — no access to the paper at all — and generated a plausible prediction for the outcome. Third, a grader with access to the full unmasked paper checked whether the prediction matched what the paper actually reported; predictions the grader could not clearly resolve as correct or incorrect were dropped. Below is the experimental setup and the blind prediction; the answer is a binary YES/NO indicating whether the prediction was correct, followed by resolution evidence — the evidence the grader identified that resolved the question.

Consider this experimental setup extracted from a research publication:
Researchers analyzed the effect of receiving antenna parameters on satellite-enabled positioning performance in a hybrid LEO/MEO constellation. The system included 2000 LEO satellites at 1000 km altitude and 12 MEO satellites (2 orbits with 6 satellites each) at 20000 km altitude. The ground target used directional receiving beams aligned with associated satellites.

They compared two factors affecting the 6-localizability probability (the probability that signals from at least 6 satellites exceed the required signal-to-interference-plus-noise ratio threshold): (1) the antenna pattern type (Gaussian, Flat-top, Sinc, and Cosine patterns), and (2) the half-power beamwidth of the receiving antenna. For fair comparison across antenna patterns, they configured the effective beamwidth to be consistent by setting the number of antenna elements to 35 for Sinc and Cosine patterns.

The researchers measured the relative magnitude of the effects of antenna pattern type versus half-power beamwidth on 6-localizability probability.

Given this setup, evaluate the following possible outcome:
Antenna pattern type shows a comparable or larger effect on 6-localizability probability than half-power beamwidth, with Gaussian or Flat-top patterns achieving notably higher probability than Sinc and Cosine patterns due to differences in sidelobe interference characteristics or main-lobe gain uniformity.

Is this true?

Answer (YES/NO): NO